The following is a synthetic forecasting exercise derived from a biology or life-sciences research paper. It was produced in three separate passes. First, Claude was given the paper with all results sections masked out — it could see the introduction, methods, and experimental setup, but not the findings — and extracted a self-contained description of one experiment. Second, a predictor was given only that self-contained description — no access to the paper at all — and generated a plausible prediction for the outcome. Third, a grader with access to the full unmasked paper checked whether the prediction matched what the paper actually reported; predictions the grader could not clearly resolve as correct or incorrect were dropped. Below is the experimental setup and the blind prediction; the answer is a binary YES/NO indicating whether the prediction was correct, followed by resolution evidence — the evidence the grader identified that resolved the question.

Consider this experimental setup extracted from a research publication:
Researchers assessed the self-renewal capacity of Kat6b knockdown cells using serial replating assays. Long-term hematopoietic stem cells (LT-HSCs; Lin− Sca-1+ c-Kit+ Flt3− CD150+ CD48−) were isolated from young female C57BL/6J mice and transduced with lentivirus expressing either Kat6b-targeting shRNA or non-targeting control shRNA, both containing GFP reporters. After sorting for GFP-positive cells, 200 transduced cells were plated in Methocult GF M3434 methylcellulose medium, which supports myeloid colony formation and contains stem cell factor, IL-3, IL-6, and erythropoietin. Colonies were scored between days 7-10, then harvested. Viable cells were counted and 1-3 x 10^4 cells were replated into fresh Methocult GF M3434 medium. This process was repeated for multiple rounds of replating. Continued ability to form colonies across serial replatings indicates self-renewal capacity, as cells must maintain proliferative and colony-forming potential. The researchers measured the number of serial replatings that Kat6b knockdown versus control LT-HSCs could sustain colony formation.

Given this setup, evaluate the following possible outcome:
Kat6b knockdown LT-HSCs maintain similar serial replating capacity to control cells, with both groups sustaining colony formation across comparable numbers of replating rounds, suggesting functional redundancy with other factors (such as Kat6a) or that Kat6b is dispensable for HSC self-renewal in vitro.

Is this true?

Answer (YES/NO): NO